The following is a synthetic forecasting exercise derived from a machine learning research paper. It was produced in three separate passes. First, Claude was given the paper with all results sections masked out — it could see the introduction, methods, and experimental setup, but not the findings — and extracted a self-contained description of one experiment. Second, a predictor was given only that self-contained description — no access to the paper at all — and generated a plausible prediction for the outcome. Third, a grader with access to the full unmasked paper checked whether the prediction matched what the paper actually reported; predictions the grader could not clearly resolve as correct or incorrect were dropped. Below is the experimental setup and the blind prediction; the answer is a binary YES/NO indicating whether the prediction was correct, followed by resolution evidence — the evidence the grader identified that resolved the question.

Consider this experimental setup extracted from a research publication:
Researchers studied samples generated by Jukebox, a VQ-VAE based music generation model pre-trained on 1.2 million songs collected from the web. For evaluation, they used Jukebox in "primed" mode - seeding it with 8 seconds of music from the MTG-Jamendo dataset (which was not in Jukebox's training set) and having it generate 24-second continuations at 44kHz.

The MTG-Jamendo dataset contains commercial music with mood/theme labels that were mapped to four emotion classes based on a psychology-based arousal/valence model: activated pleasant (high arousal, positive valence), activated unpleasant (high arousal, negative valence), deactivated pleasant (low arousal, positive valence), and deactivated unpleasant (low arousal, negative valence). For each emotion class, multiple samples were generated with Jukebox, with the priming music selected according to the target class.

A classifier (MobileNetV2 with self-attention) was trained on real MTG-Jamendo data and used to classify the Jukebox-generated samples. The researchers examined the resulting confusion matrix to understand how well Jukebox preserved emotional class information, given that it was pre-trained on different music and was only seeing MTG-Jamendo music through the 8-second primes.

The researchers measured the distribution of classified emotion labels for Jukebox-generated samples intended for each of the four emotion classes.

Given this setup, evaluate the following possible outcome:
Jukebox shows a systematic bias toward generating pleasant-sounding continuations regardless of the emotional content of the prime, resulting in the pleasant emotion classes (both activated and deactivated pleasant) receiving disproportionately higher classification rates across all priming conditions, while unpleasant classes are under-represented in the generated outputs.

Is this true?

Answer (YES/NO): NO